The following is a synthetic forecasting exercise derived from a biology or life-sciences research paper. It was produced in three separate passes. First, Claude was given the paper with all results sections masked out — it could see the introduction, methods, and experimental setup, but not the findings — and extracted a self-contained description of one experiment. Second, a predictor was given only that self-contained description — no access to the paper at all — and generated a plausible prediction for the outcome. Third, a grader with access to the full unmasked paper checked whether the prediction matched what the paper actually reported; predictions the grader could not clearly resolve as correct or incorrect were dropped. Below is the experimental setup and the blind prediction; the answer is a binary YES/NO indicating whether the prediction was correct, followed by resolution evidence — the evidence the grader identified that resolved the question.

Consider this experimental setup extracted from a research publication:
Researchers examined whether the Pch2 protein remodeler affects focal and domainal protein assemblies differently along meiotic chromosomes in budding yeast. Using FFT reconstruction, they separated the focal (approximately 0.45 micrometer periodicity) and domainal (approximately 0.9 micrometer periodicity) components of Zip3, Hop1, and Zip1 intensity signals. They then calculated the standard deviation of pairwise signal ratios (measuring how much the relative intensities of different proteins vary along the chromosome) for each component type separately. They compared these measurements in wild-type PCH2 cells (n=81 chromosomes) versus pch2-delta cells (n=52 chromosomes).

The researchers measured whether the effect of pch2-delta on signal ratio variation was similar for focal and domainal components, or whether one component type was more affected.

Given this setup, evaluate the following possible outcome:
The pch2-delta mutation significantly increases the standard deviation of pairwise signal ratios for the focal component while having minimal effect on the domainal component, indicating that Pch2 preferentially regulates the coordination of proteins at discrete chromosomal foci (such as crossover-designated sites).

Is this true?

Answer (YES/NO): NO